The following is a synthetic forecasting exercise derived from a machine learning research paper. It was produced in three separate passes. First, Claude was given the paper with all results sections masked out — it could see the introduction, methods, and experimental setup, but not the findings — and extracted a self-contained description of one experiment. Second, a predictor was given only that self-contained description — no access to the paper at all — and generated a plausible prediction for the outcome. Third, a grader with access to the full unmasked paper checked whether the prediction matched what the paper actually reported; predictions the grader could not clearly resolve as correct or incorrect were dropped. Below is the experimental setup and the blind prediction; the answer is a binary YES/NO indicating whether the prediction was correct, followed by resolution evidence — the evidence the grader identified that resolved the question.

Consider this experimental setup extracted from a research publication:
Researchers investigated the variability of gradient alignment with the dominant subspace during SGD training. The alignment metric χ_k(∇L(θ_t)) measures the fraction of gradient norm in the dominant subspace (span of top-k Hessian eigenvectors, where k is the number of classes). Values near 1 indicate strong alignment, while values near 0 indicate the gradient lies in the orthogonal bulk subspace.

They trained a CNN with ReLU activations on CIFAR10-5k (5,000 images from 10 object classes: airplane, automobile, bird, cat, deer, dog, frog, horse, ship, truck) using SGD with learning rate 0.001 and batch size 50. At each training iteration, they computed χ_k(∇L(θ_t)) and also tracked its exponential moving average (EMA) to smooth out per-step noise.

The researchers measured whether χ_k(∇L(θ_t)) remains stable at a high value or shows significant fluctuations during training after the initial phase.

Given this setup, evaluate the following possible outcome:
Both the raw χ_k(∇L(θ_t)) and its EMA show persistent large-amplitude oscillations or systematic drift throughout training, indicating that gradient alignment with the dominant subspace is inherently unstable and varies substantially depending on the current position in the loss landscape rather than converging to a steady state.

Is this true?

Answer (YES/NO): NO